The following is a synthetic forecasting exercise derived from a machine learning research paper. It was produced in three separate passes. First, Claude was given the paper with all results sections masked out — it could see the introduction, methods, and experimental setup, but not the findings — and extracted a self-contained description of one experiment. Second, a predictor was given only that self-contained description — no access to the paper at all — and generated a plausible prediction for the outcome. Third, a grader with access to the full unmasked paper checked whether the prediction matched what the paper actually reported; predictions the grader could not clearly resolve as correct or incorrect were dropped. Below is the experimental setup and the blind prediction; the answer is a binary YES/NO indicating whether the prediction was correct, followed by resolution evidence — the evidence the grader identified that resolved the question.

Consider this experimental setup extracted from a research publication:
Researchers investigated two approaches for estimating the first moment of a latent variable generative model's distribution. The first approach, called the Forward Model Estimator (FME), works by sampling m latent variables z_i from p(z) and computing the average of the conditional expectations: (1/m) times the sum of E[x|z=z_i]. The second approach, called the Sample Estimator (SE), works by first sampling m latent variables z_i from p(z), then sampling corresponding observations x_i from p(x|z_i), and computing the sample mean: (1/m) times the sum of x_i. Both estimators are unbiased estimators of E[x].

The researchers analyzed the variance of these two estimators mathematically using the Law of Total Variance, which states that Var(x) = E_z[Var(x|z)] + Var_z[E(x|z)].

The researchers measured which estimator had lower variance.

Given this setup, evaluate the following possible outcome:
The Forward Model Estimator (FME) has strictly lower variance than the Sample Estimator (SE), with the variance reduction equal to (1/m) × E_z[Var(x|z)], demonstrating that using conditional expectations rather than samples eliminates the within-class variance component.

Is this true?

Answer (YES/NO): NO